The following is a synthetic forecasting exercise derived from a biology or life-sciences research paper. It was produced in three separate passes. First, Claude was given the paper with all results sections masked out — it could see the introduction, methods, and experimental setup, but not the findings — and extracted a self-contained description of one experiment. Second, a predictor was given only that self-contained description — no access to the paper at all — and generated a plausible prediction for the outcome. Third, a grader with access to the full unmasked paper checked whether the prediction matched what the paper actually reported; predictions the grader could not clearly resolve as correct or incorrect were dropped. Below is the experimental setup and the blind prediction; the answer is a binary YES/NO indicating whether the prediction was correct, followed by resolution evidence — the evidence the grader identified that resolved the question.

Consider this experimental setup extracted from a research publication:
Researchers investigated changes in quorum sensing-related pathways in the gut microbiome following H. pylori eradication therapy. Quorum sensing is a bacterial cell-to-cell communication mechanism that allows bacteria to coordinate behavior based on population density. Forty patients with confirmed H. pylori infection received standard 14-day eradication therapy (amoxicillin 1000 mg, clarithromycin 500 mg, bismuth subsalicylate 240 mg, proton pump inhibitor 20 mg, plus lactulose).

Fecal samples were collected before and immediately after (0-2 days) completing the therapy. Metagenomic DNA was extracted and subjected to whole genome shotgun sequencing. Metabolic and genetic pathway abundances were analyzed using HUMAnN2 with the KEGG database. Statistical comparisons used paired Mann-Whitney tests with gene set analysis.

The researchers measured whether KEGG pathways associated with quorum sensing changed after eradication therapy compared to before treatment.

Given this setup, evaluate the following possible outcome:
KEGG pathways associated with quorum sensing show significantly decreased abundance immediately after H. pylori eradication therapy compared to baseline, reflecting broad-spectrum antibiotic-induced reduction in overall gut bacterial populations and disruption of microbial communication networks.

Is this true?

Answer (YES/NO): NO